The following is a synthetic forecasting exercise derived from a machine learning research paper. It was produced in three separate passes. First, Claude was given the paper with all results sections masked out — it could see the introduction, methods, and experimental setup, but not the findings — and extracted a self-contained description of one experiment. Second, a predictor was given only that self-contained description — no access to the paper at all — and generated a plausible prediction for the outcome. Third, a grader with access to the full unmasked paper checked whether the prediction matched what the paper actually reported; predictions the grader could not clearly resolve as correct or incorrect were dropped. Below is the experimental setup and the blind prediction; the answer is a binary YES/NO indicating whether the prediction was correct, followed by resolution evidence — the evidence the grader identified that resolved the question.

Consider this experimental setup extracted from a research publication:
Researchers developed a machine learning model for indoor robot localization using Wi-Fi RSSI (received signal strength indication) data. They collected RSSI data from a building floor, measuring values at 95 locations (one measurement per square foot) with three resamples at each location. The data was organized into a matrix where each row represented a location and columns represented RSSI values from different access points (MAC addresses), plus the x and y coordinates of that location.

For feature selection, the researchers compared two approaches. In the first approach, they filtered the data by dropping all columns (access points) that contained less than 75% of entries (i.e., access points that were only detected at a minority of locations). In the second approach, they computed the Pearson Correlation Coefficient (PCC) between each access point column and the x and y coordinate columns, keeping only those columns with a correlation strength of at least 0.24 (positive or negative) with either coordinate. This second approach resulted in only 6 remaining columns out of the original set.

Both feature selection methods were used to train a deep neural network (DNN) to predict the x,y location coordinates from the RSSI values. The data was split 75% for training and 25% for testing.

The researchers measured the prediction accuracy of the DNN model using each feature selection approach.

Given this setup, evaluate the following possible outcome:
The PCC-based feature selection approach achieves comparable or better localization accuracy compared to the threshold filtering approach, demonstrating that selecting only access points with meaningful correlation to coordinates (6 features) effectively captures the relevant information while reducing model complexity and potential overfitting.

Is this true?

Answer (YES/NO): YES